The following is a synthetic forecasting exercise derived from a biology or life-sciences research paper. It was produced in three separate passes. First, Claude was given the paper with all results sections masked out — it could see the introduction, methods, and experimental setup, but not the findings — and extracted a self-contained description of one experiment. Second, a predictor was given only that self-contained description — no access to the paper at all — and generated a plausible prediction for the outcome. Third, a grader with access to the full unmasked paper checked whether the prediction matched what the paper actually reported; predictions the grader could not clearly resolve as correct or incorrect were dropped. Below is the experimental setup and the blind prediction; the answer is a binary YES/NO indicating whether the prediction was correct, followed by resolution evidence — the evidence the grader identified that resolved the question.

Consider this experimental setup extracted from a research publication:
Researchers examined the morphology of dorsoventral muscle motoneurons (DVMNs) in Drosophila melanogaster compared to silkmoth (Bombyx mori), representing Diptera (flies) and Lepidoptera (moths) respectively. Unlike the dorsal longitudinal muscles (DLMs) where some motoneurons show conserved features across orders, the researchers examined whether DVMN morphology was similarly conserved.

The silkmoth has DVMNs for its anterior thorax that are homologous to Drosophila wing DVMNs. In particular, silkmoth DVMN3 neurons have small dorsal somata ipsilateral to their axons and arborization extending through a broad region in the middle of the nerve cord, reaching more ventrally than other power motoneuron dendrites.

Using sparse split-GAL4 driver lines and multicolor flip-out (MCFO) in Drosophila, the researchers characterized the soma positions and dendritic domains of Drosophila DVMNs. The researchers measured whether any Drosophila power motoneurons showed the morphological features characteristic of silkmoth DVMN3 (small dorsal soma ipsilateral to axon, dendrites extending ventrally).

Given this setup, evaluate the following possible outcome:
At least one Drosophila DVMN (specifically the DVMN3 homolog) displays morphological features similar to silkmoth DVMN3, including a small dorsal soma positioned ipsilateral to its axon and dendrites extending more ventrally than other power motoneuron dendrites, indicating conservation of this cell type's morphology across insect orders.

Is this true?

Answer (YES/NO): NO